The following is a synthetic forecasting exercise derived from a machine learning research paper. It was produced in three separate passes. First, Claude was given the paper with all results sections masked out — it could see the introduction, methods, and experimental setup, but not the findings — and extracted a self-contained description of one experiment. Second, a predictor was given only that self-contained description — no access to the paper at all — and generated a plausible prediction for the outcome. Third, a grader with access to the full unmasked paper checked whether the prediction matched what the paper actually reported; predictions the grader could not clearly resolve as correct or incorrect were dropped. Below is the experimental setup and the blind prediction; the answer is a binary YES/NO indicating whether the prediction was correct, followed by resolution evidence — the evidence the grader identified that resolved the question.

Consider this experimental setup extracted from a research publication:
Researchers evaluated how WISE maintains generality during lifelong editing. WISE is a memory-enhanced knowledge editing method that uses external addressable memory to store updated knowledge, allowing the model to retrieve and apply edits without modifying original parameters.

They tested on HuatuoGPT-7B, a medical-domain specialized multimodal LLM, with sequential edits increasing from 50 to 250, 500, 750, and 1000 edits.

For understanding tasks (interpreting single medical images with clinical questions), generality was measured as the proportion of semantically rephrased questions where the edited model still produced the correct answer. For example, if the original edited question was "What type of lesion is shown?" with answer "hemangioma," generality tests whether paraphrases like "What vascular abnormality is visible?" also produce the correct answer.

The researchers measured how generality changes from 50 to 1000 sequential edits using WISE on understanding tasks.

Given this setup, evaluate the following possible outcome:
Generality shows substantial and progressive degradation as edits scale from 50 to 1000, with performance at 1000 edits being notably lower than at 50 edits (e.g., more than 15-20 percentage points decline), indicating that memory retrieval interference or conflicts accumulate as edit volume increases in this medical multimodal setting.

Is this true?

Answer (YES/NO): NO